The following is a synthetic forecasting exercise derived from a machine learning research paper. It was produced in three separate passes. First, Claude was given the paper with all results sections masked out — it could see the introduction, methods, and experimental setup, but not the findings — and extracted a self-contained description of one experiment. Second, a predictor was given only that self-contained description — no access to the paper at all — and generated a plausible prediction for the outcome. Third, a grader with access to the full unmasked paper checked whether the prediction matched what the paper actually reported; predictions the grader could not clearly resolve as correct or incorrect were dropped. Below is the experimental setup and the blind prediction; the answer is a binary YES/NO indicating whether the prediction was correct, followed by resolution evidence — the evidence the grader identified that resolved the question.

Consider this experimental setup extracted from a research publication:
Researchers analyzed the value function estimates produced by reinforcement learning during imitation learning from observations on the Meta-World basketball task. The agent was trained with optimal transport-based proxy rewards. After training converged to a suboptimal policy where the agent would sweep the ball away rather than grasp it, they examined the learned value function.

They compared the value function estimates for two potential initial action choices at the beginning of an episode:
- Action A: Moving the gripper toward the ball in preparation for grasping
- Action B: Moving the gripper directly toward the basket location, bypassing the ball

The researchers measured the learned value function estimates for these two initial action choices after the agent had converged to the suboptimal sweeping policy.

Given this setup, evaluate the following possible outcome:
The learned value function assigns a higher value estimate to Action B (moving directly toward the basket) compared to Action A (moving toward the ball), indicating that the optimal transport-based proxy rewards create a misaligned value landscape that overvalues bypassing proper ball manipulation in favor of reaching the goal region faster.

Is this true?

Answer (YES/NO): YES